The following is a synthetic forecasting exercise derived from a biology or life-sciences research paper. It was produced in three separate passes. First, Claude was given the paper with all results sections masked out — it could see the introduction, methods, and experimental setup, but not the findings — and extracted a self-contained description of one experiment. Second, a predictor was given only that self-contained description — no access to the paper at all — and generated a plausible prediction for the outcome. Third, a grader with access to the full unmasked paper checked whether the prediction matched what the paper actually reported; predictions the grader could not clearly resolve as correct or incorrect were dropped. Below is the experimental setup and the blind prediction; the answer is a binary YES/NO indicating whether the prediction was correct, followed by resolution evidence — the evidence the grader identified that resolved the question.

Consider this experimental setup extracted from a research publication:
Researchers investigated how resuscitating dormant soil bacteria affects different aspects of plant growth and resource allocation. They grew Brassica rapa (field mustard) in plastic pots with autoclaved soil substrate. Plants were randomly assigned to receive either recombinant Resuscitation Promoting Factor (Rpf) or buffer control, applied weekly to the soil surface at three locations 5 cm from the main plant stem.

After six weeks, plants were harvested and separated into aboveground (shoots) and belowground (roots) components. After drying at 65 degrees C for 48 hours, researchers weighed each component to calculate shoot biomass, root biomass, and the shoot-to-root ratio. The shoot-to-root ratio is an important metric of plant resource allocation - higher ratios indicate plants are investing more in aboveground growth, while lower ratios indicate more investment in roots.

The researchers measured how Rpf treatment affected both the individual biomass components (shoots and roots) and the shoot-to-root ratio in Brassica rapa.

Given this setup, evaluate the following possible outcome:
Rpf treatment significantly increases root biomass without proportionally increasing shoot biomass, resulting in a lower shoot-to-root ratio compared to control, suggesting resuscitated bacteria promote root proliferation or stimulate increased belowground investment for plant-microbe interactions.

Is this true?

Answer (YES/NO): NO